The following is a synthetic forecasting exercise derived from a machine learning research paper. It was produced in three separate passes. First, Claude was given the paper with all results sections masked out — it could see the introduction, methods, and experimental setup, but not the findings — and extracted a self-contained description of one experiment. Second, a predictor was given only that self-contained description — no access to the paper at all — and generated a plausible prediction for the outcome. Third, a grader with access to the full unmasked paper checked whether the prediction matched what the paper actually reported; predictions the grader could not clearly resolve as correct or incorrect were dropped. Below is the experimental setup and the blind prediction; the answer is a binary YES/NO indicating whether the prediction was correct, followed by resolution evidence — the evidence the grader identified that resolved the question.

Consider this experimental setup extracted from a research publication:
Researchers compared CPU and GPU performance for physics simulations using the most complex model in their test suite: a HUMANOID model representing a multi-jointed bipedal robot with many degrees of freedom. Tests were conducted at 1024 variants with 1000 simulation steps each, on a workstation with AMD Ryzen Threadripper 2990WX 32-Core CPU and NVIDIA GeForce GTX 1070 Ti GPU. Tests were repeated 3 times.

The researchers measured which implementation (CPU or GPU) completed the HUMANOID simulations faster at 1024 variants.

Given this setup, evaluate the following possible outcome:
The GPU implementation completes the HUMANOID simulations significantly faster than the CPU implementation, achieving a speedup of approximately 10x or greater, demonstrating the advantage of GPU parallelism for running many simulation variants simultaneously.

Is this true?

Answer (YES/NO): NO